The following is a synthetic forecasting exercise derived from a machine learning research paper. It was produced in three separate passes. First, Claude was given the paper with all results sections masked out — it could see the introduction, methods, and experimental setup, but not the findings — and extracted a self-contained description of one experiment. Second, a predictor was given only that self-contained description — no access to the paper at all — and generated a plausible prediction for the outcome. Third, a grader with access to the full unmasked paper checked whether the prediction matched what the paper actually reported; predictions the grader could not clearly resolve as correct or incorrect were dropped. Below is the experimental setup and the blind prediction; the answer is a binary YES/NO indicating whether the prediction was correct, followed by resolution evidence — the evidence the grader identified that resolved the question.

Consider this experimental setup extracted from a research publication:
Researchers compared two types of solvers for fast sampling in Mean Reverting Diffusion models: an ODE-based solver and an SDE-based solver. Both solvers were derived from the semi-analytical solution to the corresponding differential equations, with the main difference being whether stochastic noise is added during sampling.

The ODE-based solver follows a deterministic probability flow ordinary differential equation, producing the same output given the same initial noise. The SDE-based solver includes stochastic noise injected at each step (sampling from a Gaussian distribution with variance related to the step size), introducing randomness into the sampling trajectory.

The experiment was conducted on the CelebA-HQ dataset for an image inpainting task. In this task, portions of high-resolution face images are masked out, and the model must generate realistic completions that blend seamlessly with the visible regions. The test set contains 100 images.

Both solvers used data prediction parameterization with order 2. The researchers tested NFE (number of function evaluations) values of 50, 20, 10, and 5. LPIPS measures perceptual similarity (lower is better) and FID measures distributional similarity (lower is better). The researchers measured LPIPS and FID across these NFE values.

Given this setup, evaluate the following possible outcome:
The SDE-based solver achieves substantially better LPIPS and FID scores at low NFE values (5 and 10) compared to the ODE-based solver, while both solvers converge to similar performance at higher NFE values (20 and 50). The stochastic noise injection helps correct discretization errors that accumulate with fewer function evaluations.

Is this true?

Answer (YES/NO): NO